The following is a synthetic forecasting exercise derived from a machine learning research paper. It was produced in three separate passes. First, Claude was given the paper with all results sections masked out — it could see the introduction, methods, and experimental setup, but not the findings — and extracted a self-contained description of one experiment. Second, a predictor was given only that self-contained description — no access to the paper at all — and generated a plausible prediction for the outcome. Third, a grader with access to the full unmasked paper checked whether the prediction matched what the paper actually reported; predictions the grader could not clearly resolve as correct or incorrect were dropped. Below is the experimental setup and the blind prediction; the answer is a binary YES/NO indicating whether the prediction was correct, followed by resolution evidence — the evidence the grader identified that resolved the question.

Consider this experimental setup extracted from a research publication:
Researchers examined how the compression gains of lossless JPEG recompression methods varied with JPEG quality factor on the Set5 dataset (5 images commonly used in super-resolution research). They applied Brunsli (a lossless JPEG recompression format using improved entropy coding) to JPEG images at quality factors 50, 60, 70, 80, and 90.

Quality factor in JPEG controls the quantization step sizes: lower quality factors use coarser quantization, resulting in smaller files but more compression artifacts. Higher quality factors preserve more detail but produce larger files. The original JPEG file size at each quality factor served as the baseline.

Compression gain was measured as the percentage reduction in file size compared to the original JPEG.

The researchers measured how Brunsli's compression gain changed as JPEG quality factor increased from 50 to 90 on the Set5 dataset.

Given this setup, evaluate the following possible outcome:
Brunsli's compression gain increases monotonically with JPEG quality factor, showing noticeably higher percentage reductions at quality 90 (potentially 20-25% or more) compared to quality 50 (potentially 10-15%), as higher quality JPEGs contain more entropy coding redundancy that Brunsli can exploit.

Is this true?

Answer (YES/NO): NO